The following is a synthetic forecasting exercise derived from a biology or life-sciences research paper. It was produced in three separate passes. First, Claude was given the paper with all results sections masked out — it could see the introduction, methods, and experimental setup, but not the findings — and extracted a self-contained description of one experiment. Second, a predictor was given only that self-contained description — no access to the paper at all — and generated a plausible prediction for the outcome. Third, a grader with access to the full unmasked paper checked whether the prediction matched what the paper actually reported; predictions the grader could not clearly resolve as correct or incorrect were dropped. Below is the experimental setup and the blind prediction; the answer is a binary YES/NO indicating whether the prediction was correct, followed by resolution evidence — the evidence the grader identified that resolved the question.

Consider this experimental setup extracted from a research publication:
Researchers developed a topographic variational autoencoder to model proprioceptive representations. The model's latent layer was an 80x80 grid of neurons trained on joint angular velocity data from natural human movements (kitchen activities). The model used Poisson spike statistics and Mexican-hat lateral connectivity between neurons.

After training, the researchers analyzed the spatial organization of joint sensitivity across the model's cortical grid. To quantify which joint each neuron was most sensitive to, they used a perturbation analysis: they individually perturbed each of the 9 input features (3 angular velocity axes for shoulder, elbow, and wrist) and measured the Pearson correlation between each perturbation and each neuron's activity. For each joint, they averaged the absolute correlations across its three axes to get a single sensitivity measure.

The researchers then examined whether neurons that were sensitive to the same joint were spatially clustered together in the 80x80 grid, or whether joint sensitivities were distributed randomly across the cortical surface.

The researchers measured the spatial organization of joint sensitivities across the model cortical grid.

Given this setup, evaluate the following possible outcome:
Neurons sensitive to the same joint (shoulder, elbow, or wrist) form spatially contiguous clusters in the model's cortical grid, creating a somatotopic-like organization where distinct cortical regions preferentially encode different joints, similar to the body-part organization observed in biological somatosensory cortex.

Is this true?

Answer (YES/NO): NO